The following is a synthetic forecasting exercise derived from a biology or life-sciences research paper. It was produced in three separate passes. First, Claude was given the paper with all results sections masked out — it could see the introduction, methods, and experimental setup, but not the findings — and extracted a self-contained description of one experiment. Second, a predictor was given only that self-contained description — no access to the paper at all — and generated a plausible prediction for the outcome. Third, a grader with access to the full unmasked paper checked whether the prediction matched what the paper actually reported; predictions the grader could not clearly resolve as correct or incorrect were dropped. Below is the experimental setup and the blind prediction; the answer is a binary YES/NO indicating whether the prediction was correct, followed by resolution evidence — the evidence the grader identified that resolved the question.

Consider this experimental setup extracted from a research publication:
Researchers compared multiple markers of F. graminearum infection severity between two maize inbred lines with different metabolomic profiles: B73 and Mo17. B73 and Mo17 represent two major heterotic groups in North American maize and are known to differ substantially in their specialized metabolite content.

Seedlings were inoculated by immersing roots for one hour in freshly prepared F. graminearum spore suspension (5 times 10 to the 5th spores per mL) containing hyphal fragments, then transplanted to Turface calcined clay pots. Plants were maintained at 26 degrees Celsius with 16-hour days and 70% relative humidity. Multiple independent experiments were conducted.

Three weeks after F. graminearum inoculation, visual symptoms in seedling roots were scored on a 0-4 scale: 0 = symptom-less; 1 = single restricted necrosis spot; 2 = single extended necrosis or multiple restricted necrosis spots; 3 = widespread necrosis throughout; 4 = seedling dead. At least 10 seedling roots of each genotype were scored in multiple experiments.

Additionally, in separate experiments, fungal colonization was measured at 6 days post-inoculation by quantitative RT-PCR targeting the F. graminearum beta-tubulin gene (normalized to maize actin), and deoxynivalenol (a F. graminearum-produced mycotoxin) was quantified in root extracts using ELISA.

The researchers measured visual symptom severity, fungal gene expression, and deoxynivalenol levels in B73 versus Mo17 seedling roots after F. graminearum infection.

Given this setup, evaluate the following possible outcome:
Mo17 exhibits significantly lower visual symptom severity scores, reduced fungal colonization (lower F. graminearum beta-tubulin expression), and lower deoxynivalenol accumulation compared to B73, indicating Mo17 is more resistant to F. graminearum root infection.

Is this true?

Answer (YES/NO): YES